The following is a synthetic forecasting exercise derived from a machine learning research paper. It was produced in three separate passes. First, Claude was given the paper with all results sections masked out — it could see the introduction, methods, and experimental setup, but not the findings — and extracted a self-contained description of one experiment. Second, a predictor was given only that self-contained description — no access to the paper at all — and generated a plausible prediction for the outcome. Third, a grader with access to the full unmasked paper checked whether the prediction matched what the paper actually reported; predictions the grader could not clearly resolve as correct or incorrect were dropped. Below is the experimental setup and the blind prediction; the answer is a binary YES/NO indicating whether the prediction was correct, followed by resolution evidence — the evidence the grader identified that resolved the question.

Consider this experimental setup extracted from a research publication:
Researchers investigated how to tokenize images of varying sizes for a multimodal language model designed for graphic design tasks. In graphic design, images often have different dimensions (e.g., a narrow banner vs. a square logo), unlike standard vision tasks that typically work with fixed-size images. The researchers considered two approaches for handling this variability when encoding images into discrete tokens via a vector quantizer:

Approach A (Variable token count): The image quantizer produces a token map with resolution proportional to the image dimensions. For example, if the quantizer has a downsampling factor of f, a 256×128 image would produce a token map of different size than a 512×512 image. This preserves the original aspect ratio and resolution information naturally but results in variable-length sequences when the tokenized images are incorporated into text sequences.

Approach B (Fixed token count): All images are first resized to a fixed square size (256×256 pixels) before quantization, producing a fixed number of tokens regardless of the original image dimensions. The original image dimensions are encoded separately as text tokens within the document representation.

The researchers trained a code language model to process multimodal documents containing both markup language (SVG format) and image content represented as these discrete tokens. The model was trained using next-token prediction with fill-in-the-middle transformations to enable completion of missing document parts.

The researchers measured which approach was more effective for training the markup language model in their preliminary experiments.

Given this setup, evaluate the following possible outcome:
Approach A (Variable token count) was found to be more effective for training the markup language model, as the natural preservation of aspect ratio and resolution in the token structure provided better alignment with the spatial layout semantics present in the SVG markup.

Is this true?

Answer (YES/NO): NO